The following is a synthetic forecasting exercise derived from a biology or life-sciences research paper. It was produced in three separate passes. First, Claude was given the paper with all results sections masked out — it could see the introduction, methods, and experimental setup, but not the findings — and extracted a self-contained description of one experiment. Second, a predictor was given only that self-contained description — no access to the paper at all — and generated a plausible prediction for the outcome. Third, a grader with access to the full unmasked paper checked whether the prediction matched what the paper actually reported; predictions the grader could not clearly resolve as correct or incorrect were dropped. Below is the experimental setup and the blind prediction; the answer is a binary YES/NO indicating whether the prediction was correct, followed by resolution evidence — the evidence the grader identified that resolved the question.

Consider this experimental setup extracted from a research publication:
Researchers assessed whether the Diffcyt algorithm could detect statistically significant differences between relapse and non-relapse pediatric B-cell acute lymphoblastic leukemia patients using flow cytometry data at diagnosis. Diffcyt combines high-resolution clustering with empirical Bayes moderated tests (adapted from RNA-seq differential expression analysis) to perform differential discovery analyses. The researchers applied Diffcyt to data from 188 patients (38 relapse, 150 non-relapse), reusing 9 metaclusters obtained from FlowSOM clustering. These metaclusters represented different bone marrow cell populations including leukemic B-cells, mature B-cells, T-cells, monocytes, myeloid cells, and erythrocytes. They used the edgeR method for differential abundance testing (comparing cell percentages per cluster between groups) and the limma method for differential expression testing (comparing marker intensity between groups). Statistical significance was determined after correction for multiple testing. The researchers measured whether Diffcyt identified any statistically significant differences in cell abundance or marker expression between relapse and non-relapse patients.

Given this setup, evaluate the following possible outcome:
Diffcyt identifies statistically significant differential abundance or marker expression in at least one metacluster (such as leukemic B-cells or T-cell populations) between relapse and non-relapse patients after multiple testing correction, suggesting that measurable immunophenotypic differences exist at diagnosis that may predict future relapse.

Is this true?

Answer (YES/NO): NO